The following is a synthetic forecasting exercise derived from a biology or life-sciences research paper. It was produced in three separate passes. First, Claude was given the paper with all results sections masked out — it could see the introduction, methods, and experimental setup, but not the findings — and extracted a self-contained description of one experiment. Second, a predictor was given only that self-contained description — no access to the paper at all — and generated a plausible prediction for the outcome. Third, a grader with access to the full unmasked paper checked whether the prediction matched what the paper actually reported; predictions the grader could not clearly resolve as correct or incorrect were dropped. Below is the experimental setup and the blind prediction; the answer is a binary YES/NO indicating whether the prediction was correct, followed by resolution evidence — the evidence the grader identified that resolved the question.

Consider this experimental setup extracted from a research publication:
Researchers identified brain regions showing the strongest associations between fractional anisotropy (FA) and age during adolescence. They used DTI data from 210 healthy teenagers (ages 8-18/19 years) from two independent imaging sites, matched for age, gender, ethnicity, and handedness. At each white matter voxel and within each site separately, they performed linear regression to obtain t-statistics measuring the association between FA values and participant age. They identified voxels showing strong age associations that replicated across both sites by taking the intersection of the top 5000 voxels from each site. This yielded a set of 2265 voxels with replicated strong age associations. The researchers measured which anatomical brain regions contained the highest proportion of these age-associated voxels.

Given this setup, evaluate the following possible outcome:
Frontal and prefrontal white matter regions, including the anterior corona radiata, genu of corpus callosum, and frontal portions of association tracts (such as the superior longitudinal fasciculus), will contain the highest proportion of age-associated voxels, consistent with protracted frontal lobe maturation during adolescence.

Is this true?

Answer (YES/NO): NO